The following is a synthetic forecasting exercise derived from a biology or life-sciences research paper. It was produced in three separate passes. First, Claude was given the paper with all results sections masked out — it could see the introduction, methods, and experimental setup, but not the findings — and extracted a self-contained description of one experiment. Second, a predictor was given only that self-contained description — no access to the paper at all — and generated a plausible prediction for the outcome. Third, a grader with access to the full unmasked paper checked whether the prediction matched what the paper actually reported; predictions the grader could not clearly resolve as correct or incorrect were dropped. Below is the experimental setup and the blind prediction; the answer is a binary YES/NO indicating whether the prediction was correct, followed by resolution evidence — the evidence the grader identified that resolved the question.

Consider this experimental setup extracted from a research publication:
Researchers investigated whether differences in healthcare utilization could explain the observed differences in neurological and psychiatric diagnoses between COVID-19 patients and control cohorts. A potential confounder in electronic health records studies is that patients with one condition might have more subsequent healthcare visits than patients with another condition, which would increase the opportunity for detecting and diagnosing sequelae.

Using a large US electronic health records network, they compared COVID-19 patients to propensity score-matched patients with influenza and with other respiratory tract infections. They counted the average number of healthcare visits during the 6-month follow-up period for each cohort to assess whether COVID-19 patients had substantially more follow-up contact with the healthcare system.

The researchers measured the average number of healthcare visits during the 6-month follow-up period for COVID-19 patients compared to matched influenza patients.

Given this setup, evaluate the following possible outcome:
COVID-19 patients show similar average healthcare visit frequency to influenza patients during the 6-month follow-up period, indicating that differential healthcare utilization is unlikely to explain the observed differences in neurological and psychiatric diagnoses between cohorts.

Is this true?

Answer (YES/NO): NO